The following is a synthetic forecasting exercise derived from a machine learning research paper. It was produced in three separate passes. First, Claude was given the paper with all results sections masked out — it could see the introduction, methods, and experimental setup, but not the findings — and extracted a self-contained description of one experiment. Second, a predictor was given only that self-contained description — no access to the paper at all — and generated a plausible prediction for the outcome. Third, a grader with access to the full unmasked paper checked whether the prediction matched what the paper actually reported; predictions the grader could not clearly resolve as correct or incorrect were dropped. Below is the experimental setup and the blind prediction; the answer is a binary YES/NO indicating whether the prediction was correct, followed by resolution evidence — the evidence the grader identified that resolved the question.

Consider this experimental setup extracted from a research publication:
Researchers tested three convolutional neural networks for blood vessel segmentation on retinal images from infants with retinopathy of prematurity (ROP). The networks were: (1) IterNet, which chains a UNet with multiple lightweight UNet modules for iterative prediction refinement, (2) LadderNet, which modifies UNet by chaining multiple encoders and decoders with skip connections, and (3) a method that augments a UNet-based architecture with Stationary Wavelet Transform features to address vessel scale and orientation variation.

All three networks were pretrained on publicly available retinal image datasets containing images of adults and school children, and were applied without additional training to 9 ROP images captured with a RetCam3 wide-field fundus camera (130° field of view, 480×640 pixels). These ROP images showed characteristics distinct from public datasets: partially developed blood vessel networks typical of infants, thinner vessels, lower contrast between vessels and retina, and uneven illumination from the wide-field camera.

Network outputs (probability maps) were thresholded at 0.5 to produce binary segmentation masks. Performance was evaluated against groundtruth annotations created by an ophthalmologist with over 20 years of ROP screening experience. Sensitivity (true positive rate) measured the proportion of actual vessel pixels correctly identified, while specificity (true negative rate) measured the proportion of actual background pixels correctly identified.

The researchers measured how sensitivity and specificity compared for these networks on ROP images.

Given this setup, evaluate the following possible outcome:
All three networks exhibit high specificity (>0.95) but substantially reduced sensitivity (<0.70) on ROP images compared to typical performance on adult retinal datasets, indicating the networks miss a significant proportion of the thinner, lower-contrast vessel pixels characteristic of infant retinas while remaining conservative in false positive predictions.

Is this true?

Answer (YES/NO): YES